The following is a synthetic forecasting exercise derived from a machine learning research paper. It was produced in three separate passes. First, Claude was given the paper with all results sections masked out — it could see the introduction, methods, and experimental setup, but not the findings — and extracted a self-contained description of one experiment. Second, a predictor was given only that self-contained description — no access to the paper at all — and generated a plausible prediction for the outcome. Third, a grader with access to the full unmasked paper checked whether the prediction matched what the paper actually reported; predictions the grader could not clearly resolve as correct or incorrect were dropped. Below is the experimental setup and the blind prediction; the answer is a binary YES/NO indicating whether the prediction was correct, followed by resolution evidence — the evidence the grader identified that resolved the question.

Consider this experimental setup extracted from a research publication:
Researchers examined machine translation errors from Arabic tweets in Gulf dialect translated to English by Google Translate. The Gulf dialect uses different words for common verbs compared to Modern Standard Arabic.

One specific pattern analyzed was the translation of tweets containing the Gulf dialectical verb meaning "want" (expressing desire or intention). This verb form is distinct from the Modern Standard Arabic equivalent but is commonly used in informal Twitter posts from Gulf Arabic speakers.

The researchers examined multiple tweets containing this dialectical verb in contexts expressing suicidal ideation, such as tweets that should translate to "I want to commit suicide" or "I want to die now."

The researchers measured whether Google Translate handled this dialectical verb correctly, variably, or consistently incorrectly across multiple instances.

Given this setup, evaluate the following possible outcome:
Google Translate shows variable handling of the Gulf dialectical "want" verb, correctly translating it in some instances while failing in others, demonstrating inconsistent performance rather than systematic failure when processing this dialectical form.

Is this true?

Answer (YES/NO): NO